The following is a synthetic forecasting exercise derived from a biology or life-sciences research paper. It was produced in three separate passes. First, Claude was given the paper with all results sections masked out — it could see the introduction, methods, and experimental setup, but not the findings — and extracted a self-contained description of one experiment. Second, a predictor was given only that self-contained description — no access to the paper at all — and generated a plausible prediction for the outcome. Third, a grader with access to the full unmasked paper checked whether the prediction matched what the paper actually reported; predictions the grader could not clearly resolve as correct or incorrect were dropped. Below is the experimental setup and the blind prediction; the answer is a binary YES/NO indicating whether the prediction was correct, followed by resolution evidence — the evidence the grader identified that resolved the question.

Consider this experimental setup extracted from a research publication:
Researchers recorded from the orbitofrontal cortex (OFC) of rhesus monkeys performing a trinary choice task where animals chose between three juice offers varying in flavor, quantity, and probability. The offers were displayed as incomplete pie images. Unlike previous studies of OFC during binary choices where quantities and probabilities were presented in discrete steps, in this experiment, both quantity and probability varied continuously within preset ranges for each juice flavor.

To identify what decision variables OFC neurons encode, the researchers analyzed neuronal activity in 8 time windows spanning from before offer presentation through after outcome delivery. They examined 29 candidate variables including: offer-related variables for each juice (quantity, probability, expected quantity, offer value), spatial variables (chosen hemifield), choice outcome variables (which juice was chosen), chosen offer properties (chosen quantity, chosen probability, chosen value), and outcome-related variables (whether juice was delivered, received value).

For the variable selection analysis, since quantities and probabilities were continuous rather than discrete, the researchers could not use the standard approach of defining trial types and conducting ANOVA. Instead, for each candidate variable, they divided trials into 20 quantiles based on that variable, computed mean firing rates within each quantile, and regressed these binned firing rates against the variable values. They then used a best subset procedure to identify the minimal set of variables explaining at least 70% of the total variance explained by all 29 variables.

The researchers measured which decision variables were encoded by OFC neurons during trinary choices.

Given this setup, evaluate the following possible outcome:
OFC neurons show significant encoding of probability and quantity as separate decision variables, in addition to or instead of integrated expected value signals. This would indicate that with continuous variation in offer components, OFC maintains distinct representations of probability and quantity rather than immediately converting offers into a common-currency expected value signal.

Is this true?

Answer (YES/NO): NO